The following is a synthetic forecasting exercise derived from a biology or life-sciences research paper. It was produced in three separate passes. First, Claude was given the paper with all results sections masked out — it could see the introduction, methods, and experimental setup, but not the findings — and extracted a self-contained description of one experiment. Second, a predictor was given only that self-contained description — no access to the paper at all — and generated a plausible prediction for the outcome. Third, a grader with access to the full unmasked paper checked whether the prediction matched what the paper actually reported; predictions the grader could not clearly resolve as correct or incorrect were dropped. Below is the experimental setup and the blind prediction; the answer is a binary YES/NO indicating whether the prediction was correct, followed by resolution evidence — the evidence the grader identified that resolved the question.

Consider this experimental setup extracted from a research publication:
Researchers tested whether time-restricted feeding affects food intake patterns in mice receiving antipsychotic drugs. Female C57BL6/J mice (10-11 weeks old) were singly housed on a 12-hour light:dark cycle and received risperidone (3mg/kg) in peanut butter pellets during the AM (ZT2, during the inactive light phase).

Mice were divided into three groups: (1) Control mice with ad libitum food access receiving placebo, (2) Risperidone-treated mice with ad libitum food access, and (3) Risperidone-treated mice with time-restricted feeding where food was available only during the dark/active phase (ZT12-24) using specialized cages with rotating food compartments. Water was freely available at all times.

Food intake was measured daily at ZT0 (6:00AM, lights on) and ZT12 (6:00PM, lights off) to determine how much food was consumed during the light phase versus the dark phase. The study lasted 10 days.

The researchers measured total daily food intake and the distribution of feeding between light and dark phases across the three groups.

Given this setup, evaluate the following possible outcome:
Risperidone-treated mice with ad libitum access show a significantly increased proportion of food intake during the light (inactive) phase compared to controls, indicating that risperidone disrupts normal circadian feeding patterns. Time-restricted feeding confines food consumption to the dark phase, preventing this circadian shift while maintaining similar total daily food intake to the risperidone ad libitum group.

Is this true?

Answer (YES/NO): NO